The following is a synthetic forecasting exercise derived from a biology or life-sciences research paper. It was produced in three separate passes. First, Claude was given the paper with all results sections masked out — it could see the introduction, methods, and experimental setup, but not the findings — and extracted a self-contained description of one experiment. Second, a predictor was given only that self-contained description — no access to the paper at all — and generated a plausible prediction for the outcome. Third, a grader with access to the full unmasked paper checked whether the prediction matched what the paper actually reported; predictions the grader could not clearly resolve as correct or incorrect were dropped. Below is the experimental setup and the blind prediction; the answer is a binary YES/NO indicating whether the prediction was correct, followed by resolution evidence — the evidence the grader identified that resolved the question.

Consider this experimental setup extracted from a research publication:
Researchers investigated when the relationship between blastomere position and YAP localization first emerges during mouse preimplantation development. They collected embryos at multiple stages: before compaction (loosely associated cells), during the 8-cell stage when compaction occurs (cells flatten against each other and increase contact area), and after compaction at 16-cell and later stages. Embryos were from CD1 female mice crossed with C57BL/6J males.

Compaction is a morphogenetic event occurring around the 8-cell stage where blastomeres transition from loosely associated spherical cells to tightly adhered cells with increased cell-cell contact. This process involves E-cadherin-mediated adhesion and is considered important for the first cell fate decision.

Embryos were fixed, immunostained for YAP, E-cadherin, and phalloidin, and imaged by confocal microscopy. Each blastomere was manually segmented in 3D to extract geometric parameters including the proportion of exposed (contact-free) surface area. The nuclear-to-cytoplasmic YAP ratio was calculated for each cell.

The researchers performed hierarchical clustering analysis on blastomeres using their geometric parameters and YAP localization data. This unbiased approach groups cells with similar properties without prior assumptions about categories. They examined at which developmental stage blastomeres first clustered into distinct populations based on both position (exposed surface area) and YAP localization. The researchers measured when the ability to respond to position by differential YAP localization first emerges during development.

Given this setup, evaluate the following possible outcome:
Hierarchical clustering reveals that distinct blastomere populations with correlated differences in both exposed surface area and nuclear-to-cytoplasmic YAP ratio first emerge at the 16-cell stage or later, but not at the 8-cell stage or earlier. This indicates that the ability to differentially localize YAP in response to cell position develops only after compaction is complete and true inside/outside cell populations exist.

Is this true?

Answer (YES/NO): NO